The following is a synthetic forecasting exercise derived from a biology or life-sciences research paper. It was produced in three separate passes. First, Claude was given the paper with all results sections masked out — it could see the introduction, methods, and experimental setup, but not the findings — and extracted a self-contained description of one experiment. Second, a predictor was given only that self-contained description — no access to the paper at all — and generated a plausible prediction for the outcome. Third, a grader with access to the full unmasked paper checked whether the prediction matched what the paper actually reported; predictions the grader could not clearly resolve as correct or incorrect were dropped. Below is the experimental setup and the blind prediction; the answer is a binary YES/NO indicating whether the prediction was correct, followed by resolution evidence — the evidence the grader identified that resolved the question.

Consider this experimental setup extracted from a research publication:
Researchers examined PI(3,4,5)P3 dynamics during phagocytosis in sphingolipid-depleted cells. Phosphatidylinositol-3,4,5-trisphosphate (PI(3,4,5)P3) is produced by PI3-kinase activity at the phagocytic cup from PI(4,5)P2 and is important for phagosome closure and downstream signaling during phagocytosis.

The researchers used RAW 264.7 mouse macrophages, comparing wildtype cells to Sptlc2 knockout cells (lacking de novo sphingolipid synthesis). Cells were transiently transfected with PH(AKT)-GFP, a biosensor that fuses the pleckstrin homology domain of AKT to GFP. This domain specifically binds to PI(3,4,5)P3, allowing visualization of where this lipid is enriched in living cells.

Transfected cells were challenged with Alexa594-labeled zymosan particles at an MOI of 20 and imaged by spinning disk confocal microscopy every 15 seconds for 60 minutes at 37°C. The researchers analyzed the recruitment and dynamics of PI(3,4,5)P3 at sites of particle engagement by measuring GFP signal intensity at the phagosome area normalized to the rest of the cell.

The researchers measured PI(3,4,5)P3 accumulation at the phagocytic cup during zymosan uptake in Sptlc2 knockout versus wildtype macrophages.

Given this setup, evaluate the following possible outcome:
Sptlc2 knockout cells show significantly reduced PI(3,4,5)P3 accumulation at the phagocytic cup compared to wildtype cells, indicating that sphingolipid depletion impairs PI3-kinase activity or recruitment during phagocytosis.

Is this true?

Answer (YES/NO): YES